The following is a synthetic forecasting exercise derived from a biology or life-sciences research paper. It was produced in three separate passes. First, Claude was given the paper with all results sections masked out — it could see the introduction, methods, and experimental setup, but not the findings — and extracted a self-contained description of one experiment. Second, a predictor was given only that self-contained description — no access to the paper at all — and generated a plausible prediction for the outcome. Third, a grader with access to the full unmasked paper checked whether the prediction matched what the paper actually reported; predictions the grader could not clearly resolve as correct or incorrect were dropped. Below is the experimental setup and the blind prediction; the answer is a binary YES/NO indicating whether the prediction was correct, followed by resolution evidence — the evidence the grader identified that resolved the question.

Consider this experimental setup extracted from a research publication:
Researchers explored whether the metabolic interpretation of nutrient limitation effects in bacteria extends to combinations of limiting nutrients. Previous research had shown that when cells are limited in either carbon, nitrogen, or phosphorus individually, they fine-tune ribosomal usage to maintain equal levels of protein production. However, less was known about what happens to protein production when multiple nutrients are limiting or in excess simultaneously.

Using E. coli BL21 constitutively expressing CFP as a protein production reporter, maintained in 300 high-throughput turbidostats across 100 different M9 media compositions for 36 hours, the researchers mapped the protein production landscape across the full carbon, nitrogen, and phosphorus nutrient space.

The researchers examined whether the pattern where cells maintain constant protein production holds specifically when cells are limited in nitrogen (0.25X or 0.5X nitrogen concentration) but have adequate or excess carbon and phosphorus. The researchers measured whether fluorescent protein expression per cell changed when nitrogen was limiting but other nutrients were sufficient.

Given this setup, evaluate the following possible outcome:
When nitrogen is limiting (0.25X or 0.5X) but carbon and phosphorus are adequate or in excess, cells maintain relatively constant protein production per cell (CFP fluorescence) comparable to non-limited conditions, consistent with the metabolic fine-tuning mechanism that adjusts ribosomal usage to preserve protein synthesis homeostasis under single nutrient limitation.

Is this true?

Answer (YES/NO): YES